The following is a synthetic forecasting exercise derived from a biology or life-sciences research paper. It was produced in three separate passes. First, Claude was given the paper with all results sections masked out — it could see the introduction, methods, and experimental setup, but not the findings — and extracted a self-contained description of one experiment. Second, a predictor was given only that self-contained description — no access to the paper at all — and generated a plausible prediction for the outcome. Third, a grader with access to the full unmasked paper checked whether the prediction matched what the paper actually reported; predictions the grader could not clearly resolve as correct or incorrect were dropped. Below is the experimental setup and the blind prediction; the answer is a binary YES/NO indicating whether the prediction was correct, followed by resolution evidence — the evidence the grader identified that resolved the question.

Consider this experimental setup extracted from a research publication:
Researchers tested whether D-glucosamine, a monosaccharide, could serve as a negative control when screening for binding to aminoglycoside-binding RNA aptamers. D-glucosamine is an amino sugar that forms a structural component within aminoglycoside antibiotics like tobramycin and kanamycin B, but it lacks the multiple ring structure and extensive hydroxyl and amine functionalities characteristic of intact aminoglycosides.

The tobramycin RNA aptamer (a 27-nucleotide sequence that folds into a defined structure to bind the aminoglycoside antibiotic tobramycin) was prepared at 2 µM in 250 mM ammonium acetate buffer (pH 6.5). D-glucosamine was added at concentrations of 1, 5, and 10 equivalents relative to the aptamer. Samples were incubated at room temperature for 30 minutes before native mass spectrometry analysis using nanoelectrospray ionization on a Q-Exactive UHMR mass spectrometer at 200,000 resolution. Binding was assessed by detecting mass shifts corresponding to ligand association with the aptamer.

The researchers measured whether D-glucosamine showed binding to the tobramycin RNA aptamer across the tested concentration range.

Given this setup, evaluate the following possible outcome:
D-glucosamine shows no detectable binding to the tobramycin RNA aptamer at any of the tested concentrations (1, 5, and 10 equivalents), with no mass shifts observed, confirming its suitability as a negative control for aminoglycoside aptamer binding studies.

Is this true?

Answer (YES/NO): NO